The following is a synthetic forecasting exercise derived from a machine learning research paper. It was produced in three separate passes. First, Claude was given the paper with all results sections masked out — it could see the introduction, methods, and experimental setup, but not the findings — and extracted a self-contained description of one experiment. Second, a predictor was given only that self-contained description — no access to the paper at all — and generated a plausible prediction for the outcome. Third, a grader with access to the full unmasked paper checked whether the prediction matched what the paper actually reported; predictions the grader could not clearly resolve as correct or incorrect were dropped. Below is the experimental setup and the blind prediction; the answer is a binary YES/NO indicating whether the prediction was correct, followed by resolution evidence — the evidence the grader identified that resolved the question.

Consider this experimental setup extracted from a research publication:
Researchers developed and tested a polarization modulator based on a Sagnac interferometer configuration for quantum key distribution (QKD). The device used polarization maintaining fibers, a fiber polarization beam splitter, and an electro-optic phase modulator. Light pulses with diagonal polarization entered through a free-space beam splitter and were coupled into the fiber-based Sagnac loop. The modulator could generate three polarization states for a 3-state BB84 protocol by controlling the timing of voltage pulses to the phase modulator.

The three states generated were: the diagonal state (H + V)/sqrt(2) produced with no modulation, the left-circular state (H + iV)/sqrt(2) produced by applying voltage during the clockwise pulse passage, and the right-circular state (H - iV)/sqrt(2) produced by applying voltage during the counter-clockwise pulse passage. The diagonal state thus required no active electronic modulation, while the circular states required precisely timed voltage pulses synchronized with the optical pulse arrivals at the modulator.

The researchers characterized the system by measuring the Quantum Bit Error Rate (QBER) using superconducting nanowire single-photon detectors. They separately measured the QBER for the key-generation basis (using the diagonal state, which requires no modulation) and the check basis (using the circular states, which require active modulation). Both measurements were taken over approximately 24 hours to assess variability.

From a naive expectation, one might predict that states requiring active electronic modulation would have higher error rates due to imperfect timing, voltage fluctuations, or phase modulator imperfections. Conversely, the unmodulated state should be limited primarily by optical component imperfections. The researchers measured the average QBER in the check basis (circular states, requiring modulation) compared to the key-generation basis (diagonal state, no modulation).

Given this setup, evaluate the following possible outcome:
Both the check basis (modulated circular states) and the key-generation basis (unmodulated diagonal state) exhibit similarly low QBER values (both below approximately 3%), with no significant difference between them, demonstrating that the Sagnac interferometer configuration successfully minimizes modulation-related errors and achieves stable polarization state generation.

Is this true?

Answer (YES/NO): NO